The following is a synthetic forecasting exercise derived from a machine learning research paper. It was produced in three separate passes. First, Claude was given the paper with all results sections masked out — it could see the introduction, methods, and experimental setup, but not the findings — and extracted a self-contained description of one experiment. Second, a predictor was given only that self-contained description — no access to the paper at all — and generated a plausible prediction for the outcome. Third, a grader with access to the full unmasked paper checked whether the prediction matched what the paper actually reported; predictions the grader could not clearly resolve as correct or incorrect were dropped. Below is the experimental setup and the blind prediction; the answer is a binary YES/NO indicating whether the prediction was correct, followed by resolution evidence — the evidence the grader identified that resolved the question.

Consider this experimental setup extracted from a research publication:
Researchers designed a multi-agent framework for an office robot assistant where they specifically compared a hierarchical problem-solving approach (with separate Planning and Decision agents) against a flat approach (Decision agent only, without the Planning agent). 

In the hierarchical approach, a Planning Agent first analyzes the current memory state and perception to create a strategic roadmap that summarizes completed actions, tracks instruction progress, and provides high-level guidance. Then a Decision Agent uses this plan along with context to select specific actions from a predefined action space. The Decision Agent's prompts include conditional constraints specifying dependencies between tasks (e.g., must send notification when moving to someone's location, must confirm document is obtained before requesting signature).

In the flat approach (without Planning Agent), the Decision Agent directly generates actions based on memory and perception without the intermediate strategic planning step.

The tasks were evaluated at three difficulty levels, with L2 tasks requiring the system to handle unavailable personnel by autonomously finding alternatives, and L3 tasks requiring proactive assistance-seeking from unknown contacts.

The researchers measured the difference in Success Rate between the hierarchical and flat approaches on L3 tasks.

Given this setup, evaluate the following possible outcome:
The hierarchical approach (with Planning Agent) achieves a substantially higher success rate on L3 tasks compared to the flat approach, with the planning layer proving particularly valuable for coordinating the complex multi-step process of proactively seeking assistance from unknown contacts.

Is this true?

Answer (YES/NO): YES